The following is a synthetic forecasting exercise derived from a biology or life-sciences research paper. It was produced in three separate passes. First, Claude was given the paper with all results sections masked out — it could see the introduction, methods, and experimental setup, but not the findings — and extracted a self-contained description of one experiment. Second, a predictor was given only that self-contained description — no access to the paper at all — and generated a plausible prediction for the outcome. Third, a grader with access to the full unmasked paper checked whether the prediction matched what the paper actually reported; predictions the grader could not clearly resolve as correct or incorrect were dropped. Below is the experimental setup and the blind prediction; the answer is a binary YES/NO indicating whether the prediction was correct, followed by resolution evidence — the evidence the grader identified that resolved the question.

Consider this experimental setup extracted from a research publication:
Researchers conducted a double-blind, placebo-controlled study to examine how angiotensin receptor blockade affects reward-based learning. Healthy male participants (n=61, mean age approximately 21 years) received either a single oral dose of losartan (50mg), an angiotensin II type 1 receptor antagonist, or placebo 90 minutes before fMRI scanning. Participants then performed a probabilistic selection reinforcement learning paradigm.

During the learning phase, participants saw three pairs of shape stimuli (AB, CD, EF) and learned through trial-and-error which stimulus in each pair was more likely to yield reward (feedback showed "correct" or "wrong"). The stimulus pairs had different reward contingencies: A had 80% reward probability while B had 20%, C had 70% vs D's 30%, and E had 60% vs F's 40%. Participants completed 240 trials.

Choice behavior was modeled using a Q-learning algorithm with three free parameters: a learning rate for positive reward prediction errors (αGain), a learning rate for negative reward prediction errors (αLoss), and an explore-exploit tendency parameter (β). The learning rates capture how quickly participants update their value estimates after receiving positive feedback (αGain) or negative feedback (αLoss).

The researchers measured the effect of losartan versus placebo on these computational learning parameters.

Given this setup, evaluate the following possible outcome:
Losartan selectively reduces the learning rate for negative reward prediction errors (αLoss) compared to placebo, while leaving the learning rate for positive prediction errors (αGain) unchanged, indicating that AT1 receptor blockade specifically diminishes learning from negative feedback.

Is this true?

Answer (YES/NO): YES